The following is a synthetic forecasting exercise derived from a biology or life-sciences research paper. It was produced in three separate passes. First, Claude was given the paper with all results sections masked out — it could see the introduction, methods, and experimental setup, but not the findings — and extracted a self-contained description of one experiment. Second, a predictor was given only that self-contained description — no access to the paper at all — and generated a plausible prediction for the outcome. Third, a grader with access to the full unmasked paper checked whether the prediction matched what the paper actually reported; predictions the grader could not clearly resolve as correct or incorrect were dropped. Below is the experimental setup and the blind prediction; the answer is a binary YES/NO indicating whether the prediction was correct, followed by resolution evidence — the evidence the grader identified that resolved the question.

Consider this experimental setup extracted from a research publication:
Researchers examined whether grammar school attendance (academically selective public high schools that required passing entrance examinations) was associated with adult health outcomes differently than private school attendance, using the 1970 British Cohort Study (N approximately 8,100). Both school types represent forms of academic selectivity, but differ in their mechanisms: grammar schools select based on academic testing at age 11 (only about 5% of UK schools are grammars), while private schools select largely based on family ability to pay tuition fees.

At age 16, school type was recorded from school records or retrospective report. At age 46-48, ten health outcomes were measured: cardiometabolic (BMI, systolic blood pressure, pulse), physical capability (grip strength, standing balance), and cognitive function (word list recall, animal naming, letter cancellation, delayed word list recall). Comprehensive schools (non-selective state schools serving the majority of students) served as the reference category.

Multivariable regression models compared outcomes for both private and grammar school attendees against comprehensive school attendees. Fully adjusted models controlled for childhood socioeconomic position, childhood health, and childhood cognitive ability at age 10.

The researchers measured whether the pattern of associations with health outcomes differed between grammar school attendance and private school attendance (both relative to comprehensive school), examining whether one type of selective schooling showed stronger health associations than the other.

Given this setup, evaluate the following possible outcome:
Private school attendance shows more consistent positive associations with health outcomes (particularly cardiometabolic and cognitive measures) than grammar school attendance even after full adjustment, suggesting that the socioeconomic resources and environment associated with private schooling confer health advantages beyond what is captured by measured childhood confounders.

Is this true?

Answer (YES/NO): YES